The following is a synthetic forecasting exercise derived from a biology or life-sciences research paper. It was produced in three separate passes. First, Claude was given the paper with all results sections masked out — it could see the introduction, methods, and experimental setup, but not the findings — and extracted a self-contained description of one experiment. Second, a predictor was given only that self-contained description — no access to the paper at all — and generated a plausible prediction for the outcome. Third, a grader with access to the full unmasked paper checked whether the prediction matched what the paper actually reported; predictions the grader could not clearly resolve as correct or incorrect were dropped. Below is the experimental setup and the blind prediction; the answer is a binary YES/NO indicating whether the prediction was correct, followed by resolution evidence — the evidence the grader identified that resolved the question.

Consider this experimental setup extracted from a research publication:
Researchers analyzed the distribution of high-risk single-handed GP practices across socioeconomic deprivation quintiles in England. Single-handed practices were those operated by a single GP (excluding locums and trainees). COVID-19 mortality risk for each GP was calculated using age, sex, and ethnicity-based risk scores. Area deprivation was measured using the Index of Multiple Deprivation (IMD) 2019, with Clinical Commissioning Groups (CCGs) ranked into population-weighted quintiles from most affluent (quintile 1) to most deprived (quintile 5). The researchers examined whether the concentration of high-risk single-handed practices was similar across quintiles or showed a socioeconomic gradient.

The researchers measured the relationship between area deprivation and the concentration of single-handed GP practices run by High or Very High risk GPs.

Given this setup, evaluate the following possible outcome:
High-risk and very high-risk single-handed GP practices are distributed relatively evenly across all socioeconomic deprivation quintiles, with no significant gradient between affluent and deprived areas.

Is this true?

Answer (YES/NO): NO